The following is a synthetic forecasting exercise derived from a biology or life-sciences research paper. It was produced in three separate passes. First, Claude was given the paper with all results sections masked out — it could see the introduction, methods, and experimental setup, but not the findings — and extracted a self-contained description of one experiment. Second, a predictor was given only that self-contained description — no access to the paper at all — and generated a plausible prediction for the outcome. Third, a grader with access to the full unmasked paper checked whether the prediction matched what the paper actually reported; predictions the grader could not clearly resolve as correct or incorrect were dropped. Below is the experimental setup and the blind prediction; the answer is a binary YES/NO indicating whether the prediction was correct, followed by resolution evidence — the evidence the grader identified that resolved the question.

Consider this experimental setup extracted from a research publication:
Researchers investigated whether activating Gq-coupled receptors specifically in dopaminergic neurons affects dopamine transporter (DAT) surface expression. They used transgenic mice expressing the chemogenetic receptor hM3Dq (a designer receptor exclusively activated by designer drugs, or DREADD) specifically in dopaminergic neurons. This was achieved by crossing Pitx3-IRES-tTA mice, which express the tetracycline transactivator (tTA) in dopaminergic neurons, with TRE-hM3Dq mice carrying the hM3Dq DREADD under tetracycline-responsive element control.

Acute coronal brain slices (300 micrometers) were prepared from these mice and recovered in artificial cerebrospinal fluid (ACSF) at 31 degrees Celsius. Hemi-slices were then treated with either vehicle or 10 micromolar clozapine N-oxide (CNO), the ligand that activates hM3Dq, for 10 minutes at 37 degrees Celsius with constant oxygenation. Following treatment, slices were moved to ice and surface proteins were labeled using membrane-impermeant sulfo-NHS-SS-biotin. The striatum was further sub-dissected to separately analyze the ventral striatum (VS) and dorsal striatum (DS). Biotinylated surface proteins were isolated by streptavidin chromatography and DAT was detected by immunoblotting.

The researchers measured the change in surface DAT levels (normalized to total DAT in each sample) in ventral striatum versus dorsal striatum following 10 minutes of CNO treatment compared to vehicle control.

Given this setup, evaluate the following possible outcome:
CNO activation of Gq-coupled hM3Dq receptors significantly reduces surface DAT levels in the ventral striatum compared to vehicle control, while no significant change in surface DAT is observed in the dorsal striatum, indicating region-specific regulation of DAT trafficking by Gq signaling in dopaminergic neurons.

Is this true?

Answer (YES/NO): NO